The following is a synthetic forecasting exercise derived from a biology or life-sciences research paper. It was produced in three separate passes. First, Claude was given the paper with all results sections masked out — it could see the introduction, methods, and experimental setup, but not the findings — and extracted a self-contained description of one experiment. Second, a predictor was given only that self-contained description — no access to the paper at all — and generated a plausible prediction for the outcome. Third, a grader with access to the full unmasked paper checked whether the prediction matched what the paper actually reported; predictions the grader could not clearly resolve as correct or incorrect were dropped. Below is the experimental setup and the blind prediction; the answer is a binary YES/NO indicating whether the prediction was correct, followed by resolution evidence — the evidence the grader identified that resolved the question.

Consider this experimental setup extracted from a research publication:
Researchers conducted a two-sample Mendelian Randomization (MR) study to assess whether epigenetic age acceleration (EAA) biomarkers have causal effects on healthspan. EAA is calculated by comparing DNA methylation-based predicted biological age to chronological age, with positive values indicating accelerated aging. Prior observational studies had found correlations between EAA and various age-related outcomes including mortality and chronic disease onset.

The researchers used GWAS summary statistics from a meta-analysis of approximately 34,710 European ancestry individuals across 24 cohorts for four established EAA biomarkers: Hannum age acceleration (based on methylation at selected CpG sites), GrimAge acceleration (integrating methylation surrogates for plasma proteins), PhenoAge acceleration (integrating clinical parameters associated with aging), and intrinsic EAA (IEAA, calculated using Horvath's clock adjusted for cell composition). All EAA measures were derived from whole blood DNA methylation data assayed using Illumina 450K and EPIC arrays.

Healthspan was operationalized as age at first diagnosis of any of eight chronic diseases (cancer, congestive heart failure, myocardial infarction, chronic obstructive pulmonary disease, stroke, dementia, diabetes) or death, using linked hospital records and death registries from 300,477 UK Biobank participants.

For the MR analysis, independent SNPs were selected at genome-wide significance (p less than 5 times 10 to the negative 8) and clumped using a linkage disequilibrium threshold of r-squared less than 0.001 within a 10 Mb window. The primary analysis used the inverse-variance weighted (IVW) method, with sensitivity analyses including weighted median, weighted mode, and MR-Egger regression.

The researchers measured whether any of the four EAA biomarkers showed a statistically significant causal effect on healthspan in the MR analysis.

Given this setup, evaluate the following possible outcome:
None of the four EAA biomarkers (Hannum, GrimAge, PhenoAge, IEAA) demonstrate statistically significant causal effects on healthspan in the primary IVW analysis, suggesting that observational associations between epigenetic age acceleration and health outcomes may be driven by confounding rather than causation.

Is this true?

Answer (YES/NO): NO